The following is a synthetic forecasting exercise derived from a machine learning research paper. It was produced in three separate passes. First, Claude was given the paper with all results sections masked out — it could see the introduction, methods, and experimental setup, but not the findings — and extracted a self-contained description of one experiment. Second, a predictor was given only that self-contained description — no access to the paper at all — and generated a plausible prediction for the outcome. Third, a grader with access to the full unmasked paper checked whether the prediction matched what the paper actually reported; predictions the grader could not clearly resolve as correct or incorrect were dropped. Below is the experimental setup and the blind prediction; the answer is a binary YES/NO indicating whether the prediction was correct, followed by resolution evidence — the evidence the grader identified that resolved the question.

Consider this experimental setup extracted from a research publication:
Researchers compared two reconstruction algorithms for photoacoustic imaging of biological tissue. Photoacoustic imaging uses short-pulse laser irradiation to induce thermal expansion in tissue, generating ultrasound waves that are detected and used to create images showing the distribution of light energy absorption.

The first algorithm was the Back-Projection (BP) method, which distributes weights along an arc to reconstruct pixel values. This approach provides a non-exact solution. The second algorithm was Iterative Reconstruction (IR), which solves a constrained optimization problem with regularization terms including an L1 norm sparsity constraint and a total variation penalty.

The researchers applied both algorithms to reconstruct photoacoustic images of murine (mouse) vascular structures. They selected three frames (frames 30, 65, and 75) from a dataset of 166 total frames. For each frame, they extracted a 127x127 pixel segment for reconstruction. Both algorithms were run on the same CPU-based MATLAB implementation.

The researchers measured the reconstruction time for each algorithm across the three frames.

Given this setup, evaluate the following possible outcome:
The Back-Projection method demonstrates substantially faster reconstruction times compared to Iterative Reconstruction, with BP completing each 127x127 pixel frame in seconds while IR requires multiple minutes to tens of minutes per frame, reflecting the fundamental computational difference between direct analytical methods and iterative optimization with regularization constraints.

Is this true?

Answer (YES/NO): NO